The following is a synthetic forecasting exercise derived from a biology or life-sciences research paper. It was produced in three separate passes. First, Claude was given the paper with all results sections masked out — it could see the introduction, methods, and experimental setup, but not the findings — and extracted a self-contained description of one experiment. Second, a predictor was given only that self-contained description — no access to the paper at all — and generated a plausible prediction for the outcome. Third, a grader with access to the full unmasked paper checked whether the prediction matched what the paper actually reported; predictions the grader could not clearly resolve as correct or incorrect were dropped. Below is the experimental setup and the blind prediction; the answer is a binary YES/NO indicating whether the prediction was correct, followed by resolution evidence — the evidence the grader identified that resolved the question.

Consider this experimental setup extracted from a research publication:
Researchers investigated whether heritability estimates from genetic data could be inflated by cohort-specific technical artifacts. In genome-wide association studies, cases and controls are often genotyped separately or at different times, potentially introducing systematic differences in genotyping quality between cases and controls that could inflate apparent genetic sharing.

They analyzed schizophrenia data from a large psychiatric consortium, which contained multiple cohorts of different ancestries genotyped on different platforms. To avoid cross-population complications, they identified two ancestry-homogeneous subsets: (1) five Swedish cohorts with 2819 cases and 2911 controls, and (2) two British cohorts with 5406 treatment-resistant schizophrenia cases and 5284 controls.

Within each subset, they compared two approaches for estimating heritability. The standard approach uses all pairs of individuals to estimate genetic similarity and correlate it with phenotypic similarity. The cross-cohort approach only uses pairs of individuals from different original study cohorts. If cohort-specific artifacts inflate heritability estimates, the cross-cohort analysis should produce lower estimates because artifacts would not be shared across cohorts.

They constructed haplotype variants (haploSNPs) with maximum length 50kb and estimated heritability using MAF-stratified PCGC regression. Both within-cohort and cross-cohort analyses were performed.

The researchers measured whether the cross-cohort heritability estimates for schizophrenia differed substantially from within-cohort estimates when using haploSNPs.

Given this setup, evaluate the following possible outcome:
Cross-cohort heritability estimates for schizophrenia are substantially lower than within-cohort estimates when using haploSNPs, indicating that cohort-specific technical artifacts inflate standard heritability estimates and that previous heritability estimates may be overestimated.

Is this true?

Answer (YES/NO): NO